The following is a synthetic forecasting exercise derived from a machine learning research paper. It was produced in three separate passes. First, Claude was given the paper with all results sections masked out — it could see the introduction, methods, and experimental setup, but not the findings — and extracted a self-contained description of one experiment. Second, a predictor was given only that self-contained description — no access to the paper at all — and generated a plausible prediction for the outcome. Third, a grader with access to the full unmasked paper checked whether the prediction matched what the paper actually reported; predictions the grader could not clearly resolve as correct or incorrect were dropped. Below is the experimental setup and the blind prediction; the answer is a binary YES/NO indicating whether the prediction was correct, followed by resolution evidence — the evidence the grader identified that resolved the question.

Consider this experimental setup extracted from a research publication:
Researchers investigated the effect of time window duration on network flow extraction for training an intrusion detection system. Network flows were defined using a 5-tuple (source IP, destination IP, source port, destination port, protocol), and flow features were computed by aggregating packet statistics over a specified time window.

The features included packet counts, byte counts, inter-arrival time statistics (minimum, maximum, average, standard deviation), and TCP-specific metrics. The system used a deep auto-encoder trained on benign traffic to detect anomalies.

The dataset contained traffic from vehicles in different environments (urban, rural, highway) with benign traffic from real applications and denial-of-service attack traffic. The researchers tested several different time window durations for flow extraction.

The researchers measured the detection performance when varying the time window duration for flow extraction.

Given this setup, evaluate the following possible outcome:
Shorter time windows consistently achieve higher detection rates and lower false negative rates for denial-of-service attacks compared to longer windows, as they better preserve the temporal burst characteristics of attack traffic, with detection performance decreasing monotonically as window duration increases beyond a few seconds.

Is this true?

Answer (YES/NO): NO